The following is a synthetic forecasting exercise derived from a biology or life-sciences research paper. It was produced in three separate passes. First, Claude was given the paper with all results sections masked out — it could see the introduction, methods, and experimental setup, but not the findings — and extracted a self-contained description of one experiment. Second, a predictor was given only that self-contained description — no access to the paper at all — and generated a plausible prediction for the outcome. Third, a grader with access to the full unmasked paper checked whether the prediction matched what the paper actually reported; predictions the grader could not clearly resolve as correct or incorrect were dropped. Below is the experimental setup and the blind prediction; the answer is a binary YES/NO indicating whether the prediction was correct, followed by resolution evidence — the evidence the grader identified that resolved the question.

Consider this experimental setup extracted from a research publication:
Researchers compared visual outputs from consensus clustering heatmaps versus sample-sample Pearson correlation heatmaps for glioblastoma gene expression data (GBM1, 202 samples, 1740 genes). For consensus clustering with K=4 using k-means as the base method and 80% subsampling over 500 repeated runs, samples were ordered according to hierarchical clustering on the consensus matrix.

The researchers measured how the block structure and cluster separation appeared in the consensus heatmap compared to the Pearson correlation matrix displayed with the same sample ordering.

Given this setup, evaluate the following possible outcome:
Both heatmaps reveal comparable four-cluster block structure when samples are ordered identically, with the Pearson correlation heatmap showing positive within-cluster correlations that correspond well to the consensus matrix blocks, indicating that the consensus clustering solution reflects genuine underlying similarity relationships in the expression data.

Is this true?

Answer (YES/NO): NO